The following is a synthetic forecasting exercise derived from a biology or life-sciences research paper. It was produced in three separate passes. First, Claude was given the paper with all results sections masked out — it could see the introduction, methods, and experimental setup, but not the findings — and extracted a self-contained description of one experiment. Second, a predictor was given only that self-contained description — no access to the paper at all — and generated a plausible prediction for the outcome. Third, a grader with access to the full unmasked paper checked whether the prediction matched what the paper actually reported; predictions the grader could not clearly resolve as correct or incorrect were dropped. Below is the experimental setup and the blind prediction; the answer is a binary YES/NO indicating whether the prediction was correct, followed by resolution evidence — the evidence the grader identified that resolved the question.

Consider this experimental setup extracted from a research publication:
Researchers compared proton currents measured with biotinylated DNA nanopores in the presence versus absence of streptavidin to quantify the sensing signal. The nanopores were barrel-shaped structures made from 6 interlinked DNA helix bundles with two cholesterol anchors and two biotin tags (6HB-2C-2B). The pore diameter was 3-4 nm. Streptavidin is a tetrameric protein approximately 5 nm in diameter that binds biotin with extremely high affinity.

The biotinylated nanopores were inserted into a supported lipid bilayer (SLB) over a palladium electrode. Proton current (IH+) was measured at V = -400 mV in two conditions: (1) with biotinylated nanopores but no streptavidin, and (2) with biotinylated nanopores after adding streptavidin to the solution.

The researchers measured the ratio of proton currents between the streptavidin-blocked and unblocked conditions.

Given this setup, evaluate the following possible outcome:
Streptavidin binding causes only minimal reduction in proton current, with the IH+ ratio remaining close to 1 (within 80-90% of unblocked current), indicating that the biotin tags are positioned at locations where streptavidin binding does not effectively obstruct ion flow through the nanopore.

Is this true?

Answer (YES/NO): NO